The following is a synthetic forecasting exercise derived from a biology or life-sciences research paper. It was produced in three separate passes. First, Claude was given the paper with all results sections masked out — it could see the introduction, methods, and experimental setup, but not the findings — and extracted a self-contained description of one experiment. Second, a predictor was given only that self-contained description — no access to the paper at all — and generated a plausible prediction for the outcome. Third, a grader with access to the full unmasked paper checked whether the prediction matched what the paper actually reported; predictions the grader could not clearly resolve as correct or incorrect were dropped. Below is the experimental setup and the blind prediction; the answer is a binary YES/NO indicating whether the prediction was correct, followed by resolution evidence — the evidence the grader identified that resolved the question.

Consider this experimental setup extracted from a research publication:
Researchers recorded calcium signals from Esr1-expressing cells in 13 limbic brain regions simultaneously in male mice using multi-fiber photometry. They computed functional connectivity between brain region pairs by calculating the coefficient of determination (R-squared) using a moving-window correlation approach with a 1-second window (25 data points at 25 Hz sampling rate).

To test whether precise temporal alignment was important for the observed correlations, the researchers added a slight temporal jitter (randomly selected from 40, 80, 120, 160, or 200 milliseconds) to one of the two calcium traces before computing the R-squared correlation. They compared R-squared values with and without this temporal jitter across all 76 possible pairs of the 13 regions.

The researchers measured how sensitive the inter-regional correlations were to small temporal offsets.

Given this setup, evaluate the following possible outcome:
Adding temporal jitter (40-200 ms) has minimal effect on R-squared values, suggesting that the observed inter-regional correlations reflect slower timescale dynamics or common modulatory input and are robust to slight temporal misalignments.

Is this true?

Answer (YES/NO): NO